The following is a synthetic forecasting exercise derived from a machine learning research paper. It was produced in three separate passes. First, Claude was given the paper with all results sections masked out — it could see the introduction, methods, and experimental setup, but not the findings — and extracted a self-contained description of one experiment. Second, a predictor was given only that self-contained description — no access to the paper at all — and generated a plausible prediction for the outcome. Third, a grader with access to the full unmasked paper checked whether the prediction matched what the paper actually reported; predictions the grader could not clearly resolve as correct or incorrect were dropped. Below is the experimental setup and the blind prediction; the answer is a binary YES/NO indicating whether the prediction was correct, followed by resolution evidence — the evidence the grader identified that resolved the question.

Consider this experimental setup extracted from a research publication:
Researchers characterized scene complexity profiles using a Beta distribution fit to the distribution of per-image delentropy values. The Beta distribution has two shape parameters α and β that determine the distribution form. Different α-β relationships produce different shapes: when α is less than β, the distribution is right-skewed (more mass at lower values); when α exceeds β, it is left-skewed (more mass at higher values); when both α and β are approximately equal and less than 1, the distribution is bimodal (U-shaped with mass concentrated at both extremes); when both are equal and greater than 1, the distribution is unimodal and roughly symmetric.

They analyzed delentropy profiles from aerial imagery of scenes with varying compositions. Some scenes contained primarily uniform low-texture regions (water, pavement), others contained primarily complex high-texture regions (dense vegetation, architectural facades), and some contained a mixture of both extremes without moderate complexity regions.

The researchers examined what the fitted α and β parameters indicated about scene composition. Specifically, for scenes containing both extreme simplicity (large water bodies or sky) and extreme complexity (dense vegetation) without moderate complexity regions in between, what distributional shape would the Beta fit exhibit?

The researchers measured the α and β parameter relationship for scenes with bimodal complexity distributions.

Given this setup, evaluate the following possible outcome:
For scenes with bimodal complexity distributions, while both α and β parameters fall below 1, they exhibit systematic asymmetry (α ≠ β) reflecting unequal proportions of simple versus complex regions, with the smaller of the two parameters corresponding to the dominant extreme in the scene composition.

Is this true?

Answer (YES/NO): NO